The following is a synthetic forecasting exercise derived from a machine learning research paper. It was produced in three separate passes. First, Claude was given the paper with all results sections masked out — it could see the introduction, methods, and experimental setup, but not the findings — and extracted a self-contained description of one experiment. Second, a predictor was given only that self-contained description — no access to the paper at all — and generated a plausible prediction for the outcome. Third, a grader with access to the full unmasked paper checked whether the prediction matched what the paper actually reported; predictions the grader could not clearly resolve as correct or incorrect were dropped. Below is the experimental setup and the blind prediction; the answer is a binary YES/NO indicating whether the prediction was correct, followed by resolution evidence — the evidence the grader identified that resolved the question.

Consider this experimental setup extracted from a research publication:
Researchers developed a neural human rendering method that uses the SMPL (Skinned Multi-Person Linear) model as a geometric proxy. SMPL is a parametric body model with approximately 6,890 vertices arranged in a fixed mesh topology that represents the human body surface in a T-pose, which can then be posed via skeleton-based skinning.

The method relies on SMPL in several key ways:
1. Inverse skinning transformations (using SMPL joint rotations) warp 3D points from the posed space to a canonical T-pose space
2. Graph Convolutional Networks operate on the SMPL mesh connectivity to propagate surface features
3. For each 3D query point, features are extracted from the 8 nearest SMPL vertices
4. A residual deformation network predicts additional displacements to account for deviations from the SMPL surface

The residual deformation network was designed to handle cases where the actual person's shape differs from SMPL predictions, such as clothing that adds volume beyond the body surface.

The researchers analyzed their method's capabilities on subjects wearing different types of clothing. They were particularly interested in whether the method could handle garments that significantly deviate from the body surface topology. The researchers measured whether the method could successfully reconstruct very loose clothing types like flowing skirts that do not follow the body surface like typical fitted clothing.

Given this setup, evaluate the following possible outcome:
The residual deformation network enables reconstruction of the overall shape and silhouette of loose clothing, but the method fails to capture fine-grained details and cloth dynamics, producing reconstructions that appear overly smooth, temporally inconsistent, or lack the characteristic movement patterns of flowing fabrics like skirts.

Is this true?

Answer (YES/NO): NO